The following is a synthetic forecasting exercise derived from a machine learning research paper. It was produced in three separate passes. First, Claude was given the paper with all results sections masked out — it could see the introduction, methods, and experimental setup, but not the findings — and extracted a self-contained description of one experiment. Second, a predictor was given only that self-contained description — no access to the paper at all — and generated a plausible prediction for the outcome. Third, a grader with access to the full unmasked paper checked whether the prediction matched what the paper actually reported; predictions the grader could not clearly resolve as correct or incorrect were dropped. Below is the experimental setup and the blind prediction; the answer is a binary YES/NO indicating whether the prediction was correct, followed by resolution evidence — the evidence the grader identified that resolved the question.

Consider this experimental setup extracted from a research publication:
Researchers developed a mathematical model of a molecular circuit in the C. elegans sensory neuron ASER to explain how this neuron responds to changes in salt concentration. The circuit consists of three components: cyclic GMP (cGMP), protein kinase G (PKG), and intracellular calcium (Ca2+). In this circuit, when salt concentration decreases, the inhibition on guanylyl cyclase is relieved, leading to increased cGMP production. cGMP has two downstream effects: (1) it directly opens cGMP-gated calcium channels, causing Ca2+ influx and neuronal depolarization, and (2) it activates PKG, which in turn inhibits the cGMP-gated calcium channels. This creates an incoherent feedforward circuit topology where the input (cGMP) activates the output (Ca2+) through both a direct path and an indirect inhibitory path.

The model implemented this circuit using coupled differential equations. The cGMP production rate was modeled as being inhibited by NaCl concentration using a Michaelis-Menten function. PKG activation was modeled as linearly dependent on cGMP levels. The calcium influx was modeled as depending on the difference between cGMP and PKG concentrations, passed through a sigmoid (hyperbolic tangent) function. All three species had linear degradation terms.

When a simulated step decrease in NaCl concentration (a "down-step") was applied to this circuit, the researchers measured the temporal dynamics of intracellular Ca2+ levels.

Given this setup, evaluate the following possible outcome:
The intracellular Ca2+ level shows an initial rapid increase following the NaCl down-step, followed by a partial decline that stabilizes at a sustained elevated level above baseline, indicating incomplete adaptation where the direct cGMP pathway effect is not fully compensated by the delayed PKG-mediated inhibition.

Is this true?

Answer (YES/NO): NO